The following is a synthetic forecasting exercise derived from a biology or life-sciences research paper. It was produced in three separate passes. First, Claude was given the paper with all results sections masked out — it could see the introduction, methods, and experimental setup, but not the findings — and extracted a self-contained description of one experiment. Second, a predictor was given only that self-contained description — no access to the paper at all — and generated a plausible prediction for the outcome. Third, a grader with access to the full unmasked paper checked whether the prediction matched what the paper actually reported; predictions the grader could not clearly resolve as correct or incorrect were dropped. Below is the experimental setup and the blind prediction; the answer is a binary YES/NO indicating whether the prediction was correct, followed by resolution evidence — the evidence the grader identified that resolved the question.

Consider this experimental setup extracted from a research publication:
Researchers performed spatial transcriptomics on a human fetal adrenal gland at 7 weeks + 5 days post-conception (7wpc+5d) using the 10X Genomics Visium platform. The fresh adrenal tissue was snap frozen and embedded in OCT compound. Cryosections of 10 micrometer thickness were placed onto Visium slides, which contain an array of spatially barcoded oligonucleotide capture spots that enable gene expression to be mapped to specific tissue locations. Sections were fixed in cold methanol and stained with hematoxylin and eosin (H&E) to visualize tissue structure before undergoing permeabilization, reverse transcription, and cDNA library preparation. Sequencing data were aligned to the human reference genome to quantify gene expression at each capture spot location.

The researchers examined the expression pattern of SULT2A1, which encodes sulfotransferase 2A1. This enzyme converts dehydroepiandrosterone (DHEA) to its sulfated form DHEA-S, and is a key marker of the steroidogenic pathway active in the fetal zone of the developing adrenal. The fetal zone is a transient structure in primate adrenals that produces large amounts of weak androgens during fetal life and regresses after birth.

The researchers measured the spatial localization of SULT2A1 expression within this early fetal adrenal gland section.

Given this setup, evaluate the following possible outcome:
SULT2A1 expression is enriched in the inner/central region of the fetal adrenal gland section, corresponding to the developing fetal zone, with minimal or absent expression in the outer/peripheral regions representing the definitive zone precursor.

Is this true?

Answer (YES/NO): YES